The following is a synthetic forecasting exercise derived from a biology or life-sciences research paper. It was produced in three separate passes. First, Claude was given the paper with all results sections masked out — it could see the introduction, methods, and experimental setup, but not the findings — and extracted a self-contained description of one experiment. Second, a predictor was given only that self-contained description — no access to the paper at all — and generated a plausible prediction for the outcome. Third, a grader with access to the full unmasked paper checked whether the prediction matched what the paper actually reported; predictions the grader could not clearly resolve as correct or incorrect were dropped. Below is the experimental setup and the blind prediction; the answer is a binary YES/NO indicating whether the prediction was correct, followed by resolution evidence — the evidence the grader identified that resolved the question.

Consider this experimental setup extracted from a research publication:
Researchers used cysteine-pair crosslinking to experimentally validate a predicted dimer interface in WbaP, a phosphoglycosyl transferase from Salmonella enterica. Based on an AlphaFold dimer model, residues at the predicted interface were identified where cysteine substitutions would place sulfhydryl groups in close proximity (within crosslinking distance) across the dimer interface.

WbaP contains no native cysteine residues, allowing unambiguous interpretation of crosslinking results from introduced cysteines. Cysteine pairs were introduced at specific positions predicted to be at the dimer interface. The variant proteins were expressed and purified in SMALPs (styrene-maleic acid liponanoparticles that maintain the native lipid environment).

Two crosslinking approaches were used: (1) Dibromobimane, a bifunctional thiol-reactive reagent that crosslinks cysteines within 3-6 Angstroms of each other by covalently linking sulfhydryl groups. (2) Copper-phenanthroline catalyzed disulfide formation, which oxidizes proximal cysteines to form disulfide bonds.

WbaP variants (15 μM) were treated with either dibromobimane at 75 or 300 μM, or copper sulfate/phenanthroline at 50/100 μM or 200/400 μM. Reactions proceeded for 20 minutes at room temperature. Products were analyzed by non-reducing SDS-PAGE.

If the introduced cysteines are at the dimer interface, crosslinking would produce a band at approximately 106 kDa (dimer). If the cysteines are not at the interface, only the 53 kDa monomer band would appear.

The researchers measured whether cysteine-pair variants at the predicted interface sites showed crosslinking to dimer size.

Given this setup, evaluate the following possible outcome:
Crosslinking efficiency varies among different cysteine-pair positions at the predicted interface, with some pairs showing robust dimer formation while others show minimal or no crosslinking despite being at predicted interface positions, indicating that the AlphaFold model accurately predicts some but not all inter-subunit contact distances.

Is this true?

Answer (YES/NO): NO